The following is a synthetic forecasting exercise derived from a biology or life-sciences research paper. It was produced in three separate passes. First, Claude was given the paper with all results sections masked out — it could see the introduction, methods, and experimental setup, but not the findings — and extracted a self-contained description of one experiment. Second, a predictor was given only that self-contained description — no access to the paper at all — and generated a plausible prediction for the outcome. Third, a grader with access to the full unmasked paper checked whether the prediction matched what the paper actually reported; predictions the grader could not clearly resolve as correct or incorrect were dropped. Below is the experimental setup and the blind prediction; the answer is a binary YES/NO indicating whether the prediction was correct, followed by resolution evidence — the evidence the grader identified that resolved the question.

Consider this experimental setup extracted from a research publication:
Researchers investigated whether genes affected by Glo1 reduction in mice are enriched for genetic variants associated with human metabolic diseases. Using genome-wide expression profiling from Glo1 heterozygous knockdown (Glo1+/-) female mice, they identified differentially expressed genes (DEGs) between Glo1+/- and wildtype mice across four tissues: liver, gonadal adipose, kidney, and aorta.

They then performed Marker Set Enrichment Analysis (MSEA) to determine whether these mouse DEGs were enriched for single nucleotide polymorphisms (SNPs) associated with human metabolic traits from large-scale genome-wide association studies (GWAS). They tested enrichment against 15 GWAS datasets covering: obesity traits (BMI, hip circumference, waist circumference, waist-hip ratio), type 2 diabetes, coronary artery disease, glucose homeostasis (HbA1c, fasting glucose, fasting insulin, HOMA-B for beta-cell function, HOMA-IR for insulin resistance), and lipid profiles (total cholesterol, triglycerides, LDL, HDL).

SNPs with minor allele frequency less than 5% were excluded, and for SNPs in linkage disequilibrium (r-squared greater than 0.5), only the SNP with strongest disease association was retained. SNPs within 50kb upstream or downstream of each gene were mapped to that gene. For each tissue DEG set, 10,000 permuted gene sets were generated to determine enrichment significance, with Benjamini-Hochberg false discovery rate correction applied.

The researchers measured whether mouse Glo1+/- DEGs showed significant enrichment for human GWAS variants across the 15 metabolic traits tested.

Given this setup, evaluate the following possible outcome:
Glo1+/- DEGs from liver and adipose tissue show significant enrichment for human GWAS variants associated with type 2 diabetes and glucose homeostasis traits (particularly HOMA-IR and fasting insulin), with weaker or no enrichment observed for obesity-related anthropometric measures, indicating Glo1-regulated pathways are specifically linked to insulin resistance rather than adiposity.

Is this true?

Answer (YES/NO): NO